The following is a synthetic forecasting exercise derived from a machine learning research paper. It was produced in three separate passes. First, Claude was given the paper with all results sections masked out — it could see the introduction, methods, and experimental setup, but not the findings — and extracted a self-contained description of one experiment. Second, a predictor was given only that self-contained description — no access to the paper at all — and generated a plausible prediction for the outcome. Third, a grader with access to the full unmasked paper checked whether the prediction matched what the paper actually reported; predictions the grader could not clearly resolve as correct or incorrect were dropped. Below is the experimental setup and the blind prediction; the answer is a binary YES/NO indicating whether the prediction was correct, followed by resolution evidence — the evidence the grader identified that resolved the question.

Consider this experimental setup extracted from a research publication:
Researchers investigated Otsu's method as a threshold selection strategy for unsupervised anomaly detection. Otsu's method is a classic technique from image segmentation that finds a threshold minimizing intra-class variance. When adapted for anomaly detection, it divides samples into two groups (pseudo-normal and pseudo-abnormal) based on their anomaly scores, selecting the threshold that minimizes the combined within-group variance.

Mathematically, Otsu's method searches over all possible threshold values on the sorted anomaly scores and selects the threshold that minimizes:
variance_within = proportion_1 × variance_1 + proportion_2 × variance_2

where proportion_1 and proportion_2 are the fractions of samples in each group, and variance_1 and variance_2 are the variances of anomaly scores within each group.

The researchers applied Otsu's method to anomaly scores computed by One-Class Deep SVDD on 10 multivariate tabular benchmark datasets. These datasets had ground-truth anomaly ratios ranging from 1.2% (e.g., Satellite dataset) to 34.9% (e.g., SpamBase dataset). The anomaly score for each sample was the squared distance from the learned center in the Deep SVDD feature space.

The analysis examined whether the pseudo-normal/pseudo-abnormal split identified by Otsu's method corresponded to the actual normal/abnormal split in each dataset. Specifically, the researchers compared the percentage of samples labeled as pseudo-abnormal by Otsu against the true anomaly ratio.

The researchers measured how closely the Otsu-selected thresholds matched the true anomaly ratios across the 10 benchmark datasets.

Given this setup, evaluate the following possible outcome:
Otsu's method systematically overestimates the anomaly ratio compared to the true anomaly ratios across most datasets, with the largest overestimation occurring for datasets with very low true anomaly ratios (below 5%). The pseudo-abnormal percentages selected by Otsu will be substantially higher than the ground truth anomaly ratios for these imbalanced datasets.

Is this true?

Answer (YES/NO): NO